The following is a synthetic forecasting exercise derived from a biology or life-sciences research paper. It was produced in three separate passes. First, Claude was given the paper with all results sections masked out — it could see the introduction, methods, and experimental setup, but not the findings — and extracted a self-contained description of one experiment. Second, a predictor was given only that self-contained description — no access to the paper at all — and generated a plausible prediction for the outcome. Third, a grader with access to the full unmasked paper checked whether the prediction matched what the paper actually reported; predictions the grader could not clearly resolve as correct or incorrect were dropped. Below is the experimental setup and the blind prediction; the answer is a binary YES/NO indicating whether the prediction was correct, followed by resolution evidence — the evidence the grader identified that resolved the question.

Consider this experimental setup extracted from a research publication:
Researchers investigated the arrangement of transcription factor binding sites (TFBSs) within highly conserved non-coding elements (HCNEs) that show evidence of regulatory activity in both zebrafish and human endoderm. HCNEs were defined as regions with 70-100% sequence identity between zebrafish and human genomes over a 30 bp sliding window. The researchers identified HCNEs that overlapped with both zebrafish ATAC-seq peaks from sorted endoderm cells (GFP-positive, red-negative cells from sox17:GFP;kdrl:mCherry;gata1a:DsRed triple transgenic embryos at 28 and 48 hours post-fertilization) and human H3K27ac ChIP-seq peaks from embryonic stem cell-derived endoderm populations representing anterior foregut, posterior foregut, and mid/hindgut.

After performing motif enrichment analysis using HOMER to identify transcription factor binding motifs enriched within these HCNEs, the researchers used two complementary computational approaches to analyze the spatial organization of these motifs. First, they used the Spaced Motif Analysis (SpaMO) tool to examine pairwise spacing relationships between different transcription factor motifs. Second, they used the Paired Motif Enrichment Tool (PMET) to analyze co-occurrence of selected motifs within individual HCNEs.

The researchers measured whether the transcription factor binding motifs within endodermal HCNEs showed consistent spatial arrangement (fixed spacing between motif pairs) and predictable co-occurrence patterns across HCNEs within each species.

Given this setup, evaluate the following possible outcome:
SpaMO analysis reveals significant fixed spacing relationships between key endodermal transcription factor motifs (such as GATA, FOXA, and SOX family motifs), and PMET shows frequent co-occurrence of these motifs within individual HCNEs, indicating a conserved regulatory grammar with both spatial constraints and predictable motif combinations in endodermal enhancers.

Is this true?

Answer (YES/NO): NO